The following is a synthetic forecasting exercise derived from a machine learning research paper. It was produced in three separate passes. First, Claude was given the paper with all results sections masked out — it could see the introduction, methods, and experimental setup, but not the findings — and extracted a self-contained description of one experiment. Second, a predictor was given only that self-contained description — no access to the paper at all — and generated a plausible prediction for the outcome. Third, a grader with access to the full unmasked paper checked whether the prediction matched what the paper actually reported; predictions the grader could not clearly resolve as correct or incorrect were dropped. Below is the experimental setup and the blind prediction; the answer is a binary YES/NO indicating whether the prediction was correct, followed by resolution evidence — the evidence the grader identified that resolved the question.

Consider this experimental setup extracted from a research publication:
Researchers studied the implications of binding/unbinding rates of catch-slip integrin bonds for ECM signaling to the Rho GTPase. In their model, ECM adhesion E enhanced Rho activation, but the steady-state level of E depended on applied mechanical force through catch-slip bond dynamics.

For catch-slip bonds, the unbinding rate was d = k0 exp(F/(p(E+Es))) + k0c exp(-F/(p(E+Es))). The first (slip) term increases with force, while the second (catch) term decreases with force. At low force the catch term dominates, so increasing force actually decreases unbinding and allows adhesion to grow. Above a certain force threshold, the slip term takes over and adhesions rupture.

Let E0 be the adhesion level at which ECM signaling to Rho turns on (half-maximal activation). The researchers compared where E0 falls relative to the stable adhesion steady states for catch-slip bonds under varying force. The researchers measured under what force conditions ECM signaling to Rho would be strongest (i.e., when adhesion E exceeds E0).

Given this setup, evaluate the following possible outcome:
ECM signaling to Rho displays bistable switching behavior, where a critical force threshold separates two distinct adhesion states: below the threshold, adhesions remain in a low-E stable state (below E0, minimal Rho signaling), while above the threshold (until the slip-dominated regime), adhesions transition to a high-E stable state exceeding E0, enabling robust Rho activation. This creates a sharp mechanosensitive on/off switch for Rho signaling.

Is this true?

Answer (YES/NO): NO